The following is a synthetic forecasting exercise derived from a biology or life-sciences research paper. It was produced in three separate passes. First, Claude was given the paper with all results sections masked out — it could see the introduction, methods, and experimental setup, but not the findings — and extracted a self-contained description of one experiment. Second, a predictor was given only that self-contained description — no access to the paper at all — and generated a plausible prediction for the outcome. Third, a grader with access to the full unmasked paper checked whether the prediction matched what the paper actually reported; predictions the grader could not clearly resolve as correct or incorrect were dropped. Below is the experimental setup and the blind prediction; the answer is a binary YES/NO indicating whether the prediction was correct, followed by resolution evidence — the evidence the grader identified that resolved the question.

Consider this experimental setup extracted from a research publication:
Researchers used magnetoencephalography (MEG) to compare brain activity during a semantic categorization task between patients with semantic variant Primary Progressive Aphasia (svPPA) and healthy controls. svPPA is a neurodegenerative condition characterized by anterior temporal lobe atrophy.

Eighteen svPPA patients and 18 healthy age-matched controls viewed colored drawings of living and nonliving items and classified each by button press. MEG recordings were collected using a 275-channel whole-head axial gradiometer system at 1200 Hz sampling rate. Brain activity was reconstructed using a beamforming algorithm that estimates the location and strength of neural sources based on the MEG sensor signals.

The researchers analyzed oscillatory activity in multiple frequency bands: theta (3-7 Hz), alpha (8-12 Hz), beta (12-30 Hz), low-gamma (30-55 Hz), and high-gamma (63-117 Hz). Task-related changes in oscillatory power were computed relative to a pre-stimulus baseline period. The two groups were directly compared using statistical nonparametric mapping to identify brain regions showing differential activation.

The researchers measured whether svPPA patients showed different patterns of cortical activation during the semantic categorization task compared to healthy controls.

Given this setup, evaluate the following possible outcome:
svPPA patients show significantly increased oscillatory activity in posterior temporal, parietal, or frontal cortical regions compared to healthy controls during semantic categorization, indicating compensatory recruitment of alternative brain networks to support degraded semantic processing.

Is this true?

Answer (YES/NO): YES